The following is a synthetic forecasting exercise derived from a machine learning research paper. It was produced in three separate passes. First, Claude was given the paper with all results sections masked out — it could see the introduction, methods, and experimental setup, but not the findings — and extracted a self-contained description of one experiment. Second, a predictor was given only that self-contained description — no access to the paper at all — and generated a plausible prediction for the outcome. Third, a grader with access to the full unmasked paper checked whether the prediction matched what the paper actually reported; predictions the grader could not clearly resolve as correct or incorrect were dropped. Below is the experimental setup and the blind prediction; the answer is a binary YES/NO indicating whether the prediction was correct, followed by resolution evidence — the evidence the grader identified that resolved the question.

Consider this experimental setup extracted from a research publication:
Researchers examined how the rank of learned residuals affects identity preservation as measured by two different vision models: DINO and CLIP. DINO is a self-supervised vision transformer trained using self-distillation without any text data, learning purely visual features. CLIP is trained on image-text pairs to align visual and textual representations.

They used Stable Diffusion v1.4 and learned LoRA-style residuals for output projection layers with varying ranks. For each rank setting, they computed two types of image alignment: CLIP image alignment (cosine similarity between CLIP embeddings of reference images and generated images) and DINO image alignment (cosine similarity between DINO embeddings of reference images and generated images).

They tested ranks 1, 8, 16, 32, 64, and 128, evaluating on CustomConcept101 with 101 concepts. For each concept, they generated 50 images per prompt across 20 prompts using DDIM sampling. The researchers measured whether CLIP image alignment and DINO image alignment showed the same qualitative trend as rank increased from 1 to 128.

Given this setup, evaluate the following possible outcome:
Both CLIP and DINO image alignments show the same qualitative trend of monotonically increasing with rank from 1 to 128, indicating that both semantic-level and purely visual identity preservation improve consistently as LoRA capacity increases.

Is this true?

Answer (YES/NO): YES